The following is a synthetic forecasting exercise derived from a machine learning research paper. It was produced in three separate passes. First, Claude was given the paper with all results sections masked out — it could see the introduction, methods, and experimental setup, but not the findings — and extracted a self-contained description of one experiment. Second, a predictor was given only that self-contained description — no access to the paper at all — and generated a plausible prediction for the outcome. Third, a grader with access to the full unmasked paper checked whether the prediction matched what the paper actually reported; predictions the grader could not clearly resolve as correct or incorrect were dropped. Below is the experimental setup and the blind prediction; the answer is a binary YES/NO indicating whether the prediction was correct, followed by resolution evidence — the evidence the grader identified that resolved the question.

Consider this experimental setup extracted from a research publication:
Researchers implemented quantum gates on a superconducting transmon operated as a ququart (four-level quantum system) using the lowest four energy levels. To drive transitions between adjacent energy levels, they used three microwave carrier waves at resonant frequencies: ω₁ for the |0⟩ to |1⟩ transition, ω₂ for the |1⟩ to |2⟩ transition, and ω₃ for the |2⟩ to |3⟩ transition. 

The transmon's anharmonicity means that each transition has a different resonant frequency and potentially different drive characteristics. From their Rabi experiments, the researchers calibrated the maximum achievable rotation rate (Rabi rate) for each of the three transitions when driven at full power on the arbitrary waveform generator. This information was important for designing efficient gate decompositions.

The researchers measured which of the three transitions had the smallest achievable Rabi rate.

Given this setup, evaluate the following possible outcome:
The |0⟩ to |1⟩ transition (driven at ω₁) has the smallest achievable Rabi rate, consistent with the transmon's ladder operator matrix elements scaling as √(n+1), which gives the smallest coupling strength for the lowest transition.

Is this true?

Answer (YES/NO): NO